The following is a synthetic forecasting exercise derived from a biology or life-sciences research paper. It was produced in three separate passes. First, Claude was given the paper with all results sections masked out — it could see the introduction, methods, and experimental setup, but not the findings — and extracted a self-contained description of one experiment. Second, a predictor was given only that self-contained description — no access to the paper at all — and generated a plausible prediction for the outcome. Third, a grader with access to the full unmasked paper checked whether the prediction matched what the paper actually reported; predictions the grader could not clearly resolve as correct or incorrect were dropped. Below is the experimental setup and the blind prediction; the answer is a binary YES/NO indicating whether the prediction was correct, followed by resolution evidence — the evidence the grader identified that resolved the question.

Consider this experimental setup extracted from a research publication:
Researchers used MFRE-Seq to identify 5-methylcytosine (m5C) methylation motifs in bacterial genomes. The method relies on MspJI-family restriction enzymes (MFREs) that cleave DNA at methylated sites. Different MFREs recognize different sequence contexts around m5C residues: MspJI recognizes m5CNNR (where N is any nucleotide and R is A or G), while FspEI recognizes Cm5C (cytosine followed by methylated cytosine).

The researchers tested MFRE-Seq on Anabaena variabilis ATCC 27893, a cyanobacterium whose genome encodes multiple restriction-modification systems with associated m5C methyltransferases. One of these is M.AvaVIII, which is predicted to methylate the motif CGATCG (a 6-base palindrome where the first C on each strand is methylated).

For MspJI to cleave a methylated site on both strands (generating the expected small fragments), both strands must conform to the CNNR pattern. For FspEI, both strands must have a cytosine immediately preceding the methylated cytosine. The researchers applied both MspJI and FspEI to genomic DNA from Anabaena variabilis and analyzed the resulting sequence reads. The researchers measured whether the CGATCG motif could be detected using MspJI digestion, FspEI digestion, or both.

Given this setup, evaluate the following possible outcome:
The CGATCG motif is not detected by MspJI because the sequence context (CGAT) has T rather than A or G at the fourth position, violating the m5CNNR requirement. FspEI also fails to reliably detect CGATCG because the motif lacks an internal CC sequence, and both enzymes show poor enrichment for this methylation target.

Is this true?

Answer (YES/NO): NO